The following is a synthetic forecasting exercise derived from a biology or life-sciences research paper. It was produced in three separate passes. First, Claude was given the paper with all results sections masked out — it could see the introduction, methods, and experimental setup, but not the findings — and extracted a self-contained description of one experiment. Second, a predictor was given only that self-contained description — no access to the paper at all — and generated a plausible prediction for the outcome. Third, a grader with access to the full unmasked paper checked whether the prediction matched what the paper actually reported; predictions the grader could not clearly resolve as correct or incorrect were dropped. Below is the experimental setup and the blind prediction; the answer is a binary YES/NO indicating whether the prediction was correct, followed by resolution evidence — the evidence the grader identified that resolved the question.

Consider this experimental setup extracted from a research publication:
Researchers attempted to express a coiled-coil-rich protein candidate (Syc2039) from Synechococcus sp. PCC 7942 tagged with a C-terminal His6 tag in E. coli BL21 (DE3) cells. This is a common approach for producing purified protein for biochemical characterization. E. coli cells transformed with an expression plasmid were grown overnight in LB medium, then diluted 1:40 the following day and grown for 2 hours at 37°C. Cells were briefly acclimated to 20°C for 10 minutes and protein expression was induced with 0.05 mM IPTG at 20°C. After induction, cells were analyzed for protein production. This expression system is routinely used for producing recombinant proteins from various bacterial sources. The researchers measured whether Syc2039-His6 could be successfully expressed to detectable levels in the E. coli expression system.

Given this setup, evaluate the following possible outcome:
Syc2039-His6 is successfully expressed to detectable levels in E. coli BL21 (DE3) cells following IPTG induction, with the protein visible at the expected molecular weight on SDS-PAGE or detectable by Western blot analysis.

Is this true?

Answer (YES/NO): NO